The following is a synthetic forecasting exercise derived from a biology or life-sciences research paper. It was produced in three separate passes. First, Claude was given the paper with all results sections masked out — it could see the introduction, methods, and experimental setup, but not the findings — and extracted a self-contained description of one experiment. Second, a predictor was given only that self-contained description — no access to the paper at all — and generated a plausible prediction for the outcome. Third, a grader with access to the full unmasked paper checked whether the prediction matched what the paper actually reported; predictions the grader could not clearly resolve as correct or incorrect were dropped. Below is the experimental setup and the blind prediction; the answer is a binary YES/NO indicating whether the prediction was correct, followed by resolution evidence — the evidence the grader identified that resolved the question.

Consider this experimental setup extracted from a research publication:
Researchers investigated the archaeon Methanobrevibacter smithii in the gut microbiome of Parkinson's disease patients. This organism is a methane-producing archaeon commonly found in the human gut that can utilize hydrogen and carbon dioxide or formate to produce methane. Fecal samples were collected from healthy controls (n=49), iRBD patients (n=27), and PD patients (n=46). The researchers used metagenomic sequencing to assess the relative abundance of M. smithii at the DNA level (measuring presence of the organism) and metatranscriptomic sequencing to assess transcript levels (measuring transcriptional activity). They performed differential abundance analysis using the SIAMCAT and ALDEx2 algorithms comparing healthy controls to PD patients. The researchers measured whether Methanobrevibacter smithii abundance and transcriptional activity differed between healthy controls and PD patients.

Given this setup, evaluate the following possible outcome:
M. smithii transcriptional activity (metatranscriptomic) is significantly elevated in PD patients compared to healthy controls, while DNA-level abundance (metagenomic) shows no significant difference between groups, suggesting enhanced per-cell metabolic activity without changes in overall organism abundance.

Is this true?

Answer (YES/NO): NO